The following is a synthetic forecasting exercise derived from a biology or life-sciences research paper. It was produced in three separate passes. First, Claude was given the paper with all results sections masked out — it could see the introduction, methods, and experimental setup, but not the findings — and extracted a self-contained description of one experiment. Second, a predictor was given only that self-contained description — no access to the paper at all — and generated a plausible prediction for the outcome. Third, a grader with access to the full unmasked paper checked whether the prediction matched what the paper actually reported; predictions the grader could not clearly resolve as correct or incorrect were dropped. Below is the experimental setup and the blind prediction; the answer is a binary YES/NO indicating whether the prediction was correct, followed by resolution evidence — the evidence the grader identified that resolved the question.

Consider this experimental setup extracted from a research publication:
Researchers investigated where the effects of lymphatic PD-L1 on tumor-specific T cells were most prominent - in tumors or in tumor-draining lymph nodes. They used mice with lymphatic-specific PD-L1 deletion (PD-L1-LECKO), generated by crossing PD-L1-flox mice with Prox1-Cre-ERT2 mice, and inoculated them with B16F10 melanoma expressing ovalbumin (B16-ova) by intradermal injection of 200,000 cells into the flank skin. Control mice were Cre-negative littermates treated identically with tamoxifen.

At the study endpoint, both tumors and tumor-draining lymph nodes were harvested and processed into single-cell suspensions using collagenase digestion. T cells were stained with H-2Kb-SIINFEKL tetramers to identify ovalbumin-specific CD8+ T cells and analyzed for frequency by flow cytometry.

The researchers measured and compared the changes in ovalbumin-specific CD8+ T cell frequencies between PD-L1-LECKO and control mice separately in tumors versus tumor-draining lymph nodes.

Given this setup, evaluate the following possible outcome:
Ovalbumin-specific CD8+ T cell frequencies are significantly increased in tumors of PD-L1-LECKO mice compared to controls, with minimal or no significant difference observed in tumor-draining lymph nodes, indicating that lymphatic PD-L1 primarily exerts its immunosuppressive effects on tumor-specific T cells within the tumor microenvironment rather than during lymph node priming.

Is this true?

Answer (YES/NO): NO